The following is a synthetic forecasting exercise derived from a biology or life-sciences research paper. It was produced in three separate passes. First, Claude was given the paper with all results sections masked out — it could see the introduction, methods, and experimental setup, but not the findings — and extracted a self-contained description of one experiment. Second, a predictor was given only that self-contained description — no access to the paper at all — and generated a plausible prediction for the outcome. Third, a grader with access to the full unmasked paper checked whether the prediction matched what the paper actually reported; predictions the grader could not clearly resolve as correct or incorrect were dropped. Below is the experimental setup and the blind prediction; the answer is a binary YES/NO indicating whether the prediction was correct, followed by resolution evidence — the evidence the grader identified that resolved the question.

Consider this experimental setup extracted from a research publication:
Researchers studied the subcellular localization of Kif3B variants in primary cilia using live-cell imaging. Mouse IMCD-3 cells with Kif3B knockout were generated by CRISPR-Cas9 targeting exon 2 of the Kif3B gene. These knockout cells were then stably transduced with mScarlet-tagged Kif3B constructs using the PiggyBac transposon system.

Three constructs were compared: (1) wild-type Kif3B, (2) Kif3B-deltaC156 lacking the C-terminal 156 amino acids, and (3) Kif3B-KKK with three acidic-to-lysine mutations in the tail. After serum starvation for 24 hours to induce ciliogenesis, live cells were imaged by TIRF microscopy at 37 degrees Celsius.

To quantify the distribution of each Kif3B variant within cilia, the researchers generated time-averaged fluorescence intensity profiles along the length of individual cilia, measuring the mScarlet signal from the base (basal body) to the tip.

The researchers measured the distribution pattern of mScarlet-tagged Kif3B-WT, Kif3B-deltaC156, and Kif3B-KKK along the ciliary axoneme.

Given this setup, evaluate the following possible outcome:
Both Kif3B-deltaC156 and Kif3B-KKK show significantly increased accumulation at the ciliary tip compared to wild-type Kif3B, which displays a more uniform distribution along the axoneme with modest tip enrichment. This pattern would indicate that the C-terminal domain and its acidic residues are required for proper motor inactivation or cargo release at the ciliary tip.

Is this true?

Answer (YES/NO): NO